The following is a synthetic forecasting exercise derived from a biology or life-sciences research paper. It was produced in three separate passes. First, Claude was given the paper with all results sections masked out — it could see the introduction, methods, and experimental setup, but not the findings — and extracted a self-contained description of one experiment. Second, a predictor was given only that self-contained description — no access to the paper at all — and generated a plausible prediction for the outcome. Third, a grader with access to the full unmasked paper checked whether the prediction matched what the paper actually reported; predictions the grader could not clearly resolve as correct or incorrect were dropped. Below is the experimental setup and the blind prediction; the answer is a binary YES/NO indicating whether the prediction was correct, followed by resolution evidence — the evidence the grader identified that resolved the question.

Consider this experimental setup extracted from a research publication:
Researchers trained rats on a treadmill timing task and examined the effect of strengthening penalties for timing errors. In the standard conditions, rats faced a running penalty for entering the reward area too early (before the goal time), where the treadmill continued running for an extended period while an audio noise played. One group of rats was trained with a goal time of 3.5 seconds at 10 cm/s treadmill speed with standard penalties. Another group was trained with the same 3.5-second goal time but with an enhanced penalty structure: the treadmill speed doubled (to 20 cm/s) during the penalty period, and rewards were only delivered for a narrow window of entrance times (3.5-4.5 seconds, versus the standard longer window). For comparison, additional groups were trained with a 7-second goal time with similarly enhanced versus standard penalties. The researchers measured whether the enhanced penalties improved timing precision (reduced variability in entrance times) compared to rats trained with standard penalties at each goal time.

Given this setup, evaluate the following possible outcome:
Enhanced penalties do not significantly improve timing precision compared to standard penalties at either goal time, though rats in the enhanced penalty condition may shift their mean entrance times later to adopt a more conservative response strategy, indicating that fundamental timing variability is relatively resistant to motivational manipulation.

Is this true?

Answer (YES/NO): NO